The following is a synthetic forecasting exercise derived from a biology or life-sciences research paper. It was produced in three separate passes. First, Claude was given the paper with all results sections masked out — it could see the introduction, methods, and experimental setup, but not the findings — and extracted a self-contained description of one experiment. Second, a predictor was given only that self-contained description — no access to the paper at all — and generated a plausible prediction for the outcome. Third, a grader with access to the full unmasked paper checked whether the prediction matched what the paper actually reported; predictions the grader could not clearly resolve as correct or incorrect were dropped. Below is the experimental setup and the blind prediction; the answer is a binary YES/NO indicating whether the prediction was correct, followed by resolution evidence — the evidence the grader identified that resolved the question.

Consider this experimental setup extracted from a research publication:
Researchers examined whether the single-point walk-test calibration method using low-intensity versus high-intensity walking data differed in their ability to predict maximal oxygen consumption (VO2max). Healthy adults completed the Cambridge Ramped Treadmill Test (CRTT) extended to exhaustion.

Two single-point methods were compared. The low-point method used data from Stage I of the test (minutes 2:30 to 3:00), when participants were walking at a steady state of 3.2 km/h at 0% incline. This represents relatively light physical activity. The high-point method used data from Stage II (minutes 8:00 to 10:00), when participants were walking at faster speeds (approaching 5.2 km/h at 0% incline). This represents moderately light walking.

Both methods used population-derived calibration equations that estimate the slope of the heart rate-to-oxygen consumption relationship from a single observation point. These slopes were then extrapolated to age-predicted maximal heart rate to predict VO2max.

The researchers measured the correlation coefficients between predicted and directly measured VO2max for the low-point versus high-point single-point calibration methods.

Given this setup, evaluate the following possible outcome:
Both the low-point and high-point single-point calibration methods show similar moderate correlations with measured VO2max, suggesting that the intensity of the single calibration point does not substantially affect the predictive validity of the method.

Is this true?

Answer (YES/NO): YES